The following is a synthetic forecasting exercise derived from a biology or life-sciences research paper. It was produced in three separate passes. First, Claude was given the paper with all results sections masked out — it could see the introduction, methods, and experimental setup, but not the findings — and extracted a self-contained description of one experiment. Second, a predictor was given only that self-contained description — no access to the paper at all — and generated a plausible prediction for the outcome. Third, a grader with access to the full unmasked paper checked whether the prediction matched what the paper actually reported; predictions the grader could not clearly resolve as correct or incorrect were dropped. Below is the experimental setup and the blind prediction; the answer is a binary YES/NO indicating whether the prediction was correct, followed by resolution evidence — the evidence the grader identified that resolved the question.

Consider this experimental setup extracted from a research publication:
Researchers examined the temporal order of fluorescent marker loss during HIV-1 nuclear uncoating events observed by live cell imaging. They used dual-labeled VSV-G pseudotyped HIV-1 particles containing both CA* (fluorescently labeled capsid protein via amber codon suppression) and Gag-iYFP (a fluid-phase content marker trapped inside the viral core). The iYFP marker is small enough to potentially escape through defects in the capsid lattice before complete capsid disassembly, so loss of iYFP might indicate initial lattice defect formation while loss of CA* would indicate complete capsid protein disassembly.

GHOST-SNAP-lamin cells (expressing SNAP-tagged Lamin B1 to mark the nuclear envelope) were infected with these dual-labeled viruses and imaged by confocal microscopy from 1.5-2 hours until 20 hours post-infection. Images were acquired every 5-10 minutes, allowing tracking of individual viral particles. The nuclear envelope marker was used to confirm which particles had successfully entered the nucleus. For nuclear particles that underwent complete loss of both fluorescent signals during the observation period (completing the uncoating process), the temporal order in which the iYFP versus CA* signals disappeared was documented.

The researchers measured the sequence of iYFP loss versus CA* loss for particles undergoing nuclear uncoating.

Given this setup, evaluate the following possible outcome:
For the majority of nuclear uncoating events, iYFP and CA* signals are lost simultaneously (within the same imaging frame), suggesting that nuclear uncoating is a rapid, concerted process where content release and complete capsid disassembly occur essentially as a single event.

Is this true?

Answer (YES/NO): NO